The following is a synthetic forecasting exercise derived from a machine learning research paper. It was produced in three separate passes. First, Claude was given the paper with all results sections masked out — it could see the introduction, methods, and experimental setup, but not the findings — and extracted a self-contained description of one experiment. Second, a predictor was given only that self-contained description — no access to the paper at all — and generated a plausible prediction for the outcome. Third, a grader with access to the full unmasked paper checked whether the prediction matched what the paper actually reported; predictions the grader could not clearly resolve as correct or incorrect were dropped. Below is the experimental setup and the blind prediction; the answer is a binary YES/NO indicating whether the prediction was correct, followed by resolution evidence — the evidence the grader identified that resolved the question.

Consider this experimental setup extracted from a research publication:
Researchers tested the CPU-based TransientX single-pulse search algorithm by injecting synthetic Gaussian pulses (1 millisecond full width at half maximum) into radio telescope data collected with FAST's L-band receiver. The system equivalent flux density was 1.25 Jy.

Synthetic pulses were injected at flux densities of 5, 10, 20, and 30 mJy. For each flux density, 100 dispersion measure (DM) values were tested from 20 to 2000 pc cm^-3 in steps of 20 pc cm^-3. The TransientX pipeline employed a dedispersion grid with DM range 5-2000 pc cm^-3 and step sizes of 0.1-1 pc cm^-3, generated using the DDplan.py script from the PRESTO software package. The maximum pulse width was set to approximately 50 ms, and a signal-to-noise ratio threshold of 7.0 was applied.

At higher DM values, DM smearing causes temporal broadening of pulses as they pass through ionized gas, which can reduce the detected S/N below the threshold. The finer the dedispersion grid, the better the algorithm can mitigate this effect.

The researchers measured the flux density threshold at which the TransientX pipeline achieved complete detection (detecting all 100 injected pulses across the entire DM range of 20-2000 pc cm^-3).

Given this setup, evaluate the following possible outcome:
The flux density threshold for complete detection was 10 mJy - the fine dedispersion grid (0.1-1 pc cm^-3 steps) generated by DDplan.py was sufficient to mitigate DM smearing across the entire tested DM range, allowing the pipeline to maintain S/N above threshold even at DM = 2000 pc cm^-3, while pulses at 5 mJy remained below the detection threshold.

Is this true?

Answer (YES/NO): YES